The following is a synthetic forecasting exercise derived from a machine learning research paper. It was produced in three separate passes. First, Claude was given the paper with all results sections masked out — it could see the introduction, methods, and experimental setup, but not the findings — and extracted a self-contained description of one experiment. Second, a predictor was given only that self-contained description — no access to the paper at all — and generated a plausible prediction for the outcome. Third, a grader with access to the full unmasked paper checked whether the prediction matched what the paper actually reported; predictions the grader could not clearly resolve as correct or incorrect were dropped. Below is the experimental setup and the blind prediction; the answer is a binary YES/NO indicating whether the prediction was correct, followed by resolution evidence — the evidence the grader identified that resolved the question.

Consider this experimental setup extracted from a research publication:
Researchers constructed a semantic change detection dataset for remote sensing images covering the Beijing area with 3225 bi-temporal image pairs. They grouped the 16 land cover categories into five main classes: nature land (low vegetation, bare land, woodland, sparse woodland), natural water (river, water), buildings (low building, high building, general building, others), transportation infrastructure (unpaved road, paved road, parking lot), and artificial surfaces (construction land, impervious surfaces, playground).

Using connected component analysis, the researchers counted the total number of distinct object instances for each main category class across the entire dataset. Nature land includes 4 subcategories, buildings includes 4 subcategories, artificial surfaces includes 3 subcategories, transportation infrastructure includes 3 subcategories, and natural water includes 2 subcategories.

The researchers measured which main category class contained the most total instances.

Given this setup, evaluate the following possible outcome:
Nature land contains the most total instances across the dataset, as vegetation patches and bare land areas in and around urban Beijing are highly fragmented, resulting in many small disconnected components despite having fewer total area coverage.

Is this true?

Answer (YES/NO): YES